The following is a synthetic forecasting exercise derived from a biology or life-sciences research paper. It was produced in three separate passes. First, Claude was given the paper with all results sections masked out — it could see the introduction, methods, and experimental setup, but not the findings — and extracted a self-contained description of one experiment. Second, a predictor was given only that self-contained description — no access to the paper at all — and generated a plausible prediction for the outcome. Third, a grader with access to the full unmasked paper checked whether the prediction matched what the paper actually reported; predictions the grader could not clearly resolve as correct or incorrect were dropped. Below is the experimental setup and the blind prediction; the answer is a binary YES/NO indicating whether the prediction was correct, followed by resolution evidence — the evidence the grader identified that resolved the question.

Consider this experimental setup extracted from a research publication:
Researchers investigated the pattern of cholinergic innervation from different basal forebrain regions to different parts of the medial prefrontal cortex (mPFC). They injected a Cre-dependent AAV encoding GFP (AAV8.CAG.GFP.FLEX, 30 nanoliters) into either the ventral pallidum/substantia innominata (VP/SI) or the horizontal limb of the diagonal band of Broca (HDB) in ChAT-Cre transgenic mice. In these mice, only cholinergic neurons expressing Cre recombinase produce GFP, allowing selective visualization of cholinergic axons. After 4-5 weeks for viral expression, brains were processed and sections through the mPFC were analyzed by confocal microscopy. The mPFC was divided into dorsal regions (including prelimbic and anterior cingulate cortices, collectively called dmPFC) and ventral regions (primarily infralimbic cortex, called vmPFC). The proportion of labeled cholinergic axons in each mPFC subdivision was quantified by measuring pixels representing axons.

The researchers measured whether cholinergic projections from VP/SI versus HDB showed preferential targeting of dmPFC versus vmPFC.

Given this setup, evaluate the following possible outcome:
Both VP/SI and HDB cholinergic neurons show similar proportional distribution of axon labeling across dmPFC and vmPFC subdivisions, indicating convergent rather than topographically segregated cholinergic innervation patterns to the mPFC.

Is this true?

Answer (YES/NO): NO